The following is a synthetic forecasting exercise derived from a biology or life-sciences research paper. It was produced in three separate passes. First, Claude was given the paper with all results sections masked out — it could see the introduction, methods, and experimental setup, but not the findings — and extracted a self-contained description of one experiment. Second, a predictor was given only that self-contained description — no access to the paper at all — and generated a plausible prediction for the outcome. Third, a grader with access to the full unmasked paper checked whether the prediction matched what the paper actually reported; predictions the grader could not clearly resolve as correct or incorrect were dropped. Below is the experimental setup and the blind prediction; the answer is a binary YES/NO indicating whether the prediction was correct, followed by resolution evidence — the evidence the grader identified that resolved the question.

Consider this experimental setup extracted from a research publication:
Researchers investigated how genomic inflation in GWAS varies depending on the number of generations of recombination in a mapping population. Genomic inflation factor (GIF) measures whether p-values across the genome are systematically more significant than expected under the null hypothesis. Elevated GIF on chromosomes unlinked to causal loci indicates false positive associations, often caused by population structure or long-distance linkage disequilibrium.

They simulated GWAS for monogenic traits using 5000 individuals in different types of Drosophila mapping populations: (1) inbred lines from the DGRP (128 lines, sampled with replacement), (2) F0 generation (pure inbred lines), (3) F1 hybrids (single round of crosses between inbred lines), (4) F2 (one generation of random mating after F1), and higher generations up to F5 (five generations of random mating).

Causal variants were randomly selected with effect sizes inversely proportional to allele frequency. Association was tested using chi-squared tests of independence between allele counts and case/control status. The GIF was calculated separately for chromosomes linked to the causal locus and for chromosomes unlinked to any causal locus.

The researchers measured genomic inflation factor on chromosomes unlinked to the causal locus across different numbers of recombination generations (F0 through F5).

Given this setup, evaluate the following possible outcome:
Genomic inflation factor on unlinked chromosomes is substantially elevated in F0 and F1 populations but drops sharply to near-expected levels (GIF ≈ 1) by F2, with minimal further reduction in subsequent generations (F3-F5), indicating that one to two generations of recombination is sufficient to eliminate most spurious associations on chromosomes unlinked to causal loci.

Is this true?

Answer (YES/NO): NO